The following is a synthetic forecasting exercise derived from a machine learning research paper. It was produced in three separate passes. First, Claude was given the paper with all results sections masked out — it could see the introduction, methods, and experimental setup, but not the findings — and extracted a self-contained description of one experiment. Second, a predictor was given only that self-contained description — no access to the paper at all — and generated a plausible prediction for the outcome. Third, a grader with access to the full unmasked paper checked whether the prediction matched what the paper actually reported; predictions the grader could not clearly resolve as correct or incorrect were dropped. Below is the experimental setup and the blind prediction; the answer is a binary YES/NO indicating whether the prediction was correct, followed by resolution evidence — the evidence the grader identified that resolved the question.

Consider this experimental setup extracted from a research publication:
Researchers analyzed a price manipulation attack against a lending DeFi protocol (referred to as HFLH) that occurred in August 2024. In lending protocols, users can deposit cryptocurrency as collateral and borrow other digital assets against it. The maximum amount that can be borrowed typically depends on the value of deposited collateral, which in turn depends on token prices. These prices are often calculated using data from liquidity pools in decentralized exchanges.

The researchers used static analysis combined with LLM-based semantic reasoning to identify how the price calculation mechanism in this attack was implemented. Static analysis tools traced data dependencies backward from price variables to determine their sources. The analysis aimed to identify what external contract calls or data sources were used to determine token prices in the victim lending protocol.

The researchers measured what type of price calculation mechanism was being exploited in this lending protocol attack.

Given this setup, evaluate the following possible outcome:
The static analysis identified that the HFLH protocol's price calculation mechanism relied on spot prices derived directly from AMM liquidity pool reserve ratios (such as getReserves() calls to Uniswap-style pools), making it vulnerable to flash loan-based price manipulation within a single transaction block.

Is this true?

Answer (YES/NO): NO